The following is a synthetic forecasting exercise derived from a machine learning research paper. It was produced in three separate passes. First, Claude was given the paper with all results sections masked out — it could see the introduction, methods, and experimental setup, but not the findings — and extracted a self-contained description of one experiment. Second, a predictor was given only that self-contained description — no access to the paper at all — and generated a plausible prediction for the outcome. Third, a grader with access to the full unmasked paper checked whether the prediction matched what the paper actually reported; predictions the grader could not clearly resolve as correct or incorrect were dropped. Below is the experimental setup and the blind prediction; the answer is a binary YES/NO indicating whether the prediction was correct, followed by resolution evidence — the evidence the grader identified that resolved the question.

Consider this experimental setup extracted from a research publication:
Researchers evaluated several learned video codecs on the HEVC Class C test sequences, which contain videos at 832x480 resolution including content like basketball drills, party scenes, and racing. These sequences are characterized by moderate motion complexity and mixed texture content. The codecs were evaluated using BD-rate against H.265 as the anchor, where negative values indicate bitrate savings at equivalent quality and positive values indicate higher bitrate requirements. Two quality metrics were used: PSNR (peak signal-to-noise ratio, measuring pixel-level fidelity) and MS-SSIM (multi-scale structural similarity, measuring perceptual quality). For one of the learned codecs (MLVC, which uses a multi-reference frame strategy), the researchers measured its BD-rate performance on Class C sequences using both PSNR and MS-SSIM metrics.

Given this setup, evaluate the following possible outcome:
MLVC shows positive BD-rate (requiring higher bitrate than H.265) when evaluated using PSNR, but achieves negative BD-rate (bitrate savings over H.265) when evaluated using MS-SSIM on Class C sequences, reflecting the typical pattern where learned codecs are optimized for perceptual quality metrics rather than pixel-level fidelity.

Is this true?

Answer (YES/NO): YES